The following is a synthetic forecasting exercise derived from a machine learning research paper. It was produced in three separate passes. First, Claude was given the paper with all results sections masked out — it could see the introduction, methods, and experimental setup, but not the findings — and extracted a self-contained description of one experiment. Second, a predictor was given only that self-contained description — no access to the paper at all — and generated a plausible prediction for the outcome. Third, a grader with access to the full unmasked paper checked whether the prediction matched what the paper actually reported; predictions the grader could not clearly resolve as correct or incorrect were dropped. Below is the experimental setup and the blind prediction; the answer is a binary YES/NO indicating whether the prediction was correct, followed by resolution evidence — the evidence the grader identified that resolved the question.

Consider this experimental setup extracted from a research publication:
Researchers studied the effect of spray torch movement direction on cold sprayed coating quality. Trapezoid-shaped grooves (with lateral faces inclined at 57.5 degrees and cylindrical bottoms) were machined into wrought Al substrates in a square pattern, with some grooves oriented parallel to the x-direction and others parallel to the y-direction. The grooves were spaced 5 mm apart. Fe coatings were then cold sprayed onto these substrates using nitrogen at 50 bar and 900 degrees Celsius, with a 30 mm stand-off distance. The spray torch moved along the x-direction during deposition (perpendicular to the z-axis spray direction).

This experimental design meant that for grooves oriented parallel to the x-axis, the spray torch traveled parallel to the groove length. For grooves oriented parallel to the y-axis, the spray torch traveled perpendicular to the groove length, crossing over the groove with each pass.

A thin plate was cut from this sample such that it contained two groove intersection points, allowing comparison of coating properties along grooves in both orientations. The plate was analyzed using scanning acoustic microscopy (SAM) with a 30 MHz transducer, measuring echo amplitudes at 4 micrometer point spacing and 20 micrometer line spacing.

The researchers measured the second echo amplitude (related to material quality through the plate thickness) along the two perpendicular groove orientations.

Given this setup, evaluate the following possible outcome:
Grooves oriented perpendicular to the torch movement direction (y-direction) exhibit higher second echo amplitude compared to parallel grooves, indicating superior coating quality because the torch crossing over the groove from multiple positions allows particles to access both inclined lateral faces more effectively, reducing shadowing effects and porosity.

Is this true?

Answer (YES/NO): NO